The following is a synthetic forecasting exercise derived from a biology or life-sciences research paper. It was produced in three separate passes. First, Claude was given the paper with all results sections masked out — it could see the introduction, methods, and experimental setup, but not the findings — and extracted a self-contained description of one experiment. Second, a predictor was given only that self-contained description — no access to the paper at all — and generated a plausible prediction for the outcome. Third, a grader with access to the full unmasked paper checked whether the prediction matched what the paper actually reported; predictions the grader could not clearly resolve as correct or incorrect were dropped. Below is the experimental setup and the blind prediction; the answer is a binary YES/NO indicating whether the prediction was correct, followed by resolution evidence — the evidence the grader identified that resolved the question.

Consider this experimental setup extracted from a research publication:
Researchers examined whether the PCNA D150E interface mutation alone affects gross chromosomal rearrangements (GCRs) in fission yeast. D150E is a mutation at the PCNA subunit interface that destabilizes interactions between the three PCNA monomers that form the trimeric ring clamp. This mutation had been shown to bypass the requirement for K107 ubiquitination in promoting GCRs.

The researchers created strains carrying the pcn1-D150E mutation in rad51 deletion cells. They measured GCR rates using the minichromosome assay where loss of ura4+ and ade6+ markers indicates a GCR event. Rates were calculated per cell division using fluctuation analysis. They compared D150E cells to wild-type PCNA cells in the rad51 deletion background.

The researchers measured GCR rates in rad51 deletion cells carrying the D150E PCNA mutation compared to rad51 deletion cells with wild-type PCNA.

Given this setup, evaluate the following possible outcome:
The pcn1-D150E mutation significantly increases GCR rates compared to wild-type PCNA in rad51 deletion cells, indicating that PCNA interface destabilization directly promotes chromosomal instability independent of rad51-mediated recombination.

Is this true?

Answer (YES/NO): NO